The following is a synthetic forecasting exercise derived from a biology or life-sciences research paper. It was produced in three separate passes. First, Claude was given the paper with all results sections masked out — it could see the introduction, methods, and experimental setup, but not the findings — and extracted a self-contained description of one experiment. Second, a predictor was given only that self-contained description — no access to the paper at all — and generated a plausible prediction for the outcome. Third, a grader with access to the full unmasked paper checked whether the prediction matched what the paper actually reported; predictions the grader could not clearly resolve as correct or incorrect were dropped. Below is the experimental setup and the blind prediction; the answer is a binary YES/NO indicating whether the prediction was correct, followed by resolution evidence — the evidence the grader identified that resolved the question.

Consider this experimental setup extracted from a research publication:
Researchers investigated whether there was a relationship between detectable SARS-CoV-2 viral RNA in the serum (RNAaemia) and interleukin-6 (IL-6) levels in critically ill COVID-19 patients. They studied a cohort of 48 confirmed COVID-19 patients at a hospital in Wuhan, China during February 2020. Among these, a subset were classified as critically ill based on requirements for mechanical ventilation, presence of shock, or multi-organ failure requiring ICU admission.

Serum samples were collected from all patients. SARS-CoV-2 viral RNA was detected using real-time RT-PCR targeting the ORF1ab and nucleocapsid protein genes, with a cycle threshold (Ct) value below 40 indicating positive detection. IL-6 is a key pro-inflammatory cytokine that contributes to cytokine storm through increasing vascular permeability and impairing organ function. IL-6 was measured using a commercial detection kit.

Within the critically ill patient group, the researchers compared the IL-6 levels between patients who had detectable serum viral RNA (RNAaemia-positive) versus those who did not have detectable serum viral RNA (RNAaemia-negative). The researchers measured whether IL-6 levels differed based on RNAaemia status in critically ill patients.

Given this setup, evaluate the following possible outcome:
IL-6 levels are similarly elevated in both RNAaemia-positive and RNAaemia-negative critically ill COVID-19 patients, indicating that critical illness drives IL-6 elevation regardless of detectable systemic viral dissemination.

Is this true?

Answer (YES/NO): NO